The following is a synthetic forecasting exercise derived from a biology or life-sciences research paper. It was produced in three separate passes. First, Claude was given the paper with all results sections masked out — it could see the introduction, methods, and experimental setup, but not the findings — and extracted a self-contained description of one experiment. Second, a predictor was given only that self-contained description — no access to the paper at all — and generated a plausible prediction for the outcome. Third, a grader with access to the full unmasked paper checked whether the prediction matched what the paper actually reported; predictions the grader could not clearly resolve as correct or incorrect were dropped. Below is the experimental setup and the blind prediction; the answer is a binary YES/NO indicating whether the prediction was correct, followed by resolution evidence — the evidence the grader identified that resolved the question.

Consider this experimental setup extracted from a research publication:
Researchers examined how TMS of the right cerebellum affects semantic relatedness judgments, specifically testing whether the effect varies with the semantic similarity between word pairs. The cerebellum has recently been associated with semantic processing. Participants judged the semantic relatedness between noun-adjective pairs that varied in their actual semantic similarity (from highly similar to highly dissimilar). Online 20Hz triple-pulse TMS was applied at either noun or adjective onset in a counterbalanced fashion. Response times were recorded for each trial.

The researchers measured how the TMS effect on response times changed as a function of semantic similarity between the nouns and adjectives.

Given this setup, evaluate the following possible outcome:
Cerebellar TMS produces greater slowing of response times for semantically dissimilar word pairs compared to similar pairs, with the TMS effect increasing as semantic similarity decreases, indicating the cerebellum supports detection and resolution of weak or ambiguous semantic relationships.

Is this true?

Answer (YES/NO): NO